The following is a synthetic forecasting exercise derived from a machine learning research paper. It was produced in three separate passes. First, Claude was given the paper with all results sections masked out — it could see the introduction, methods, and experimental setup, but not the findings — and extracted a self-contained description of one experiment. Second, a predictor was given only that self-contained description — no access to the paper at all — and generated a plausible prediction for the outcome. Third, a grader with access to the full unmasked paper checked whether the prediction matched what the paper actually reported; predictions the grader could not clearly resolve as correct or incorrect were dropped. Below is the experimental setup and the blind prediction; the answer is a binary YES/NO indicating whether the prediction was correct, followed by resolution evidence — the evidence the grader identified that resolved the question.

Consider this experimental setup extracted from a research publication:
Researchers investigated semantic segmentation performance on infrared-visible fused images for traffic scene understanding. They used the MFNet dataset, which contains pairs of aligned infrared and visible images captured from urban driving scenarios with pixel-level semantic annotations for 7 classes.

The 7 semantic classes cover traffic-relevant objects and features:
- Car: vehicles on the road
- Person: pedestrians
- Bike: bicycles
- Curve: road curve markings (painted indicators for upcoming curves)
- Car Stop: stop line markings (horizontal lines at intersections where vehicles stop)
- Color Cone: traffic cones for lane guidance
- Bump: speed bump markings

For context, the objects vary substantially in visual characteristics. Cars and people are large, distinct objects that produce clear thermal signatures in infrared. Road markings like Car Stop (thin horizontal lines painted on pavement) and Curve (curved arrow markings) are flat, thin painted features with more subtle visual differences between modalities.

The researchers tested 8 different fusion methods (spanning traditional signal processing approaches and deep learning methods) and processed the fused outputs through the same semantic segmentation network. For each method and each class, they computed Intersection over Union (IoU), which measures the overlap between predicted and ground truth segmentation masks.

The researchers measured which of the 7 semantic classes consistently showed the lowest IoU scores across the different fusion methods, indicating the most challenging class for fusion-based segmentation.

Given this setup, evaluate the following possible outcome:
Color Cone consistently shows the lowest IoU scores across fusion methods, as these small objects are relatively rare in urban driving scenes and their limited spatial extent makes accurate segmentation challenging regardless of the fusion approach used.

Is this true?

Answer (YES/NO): NO